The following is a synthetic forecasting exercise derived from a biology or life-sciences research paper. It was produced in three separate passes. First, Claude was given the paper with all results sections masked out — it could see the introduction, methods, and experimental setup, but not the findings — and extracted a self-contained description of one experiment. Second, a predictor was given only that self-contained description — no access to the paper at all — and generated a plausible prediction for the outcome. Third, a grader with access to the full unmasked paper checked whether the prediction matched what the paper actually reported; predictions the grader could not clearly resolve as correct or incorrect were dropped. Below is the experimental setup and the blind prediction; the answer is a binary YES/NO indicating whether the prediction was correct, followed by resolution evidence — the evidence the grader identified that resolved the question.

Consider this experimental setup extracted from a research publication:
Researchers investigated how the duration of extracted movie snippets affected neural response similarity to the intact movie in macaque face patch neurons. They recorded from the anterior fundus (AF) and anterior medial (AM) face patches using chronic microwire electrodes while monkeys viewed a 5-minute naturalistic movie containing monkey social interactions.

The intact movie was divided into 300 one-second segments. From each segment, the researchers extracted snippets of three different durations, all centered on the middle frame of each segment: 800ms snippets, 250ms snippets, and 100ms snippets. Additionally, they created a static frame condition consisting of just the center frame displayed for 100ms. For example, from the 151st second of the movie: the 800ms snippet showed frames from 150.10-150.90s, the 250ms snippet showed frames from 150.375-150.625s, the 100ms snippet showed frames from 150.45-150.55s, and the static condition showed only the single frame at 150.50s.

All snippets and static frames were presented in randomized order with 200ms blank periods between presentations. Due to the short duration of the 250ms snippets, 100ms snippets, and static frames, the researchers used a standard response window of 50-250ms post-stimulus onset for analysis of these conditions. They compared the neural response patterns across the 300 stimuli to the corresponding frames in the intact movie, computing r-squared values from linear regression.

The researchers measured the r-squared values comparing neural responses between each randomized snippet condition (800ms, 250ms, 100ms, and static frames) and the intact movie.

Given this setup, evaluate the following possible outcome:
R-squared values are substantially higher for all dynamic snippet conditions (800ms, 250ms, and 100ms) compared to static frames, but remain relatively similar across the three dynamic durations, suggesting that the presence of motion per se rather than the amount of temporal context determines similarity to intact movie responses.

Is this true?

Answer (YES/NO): NO